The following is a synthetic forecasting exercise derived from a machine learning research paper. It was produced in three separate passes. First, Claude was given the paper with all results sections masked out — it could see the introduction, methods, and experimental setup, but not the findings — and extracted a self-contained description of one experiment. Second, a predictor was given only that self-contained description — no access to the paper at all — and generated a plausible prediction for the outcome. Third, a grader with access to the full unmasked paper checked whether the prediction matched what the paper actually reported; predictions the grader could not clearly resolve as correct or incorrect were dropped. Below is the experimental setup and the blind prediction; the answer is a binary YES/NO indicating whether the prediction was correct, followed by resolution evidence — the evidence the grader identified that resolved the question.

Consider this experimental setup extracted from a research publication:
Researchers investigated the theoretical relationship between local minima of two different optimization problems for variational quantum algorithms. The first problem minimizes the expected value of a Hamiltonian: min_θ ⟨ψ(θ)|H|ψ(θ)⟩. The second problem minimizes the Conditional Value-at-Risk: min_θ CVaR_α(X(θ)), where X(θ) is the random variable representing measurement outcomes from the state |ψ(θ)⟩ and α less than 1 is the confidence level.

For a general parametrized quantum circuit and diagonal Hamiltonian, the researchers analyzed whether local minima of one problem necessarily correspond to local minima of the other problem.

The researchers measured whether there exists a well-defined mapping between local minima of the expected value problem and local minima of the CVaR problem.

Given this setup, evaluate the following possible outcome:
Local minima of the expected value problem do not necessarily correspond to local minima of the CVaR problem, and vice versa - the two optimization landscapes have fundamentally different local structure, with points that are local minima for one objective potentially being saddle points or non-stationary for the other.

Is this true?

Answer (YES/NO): YES